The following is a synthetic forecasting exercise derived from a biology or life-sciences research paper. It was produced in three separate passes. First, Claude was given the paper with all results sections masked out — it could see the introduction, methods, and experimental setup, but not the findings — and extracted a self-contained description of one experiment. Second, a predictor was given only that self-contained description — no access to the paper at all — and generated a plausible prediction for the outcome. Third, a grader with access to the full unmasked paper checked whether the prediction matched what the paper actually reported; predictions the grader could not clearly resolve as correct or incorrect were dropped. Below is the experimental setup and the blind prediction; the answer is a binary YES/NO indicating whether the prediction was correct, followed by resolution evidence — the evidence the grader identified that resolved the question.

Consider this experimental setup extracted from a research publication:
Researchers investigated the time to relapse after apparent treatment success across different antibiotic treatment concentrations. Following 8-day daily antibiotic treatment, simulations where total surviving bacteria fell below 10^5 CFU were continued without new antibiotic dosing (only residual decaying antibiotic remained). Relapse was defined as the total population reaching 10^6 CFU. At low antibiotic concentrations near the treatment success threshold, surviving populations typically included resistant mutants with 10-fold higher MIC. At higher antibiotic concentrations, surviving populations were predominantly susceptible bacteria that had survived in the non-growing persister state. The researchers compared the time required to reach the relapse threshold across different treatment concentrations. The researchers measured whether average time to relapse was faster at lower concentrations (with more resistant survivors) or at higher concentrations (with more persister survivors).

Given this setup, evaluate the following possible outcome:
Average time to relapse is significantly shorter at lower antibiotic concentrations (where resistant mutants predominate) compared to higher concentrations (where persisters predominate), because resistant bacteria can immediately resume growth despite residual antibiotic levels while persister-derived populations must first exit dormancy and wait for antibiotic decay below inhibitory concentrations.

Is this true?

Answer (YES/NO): YES